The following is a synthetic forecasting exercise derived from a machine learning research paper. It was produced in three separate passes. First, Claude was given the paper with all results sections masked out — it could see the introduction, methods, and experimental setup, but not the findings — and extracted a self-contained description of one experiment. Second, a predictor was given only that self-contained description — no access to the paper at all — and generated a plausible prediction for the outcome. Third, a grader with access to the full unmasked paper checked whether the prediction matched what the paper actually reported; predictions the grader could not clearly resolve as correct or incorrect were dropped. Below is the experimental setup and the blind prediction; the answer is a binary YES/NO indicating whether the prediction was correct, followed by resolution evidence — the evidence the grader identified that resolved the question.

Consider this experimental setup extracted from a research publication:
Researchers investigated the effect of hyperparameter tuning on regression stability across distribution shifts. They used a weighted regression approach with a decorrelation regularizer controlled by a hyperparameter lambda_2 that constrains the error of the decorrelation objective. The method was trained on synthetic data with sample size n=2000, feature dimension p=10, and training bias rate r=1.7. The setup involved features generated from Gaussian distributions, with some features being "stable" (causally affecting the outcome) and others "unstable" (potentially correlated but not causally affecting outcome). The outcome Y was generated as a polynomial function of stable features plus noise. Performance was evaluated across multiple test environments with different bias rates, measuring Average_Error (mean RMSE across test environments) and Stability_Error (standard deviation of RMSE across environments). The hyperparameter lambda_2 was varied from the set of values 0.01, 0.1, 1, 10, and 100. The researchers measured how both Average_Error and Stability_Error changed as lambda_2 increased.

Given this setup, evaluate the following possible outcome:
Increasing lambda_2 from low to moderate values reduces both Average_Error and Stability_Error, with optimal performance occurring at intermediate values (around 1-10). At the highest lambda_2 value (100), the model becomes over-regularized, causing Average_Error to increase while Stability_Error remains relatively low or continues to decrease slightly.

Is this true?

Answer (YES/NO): NO